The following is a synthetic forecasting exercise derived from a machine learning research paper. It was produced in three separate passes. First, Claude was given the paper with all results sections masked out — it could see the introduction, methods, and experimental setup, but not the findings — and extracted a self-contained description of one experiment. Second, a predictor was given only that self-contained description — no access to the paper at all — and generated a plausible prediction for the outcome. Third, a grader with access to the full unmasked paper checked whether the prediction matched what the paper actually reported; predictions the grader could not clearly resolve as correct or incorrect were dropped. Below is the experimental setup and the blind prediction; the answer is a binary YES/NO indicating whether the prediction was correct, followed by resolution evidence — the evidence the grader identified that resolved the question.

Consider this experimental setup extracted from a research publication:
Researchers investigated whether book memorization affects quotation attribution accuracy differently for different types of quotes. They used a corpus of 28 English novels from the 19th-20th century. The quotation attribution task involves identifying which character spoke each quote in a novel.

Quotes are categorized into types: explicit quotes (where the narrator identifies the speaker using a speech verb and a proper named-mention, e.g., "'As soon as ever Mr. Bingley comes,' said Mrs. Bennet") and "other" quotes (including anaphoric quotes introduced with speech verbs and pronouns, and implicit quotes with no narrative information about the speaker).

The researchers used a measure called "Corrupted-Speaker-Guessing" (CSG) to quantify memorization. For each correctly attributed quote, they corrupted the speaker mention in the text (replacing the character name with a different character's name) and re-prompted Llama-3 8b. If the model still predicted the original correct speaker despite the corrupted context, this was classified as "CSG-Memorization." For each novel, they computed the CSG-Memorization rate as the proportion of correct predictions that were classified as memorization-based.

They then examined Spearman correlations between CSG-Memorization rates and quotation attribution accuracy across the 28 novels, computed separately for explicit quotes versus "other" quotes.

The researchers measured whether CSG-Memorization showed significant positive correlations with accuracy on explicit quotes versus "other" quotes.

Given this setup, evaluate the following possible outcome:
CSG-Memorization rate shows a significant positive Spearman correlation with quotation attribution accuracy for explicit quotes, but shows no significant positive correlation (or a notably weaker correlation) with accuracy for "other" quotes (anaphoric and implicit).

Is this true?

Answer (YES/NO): YES